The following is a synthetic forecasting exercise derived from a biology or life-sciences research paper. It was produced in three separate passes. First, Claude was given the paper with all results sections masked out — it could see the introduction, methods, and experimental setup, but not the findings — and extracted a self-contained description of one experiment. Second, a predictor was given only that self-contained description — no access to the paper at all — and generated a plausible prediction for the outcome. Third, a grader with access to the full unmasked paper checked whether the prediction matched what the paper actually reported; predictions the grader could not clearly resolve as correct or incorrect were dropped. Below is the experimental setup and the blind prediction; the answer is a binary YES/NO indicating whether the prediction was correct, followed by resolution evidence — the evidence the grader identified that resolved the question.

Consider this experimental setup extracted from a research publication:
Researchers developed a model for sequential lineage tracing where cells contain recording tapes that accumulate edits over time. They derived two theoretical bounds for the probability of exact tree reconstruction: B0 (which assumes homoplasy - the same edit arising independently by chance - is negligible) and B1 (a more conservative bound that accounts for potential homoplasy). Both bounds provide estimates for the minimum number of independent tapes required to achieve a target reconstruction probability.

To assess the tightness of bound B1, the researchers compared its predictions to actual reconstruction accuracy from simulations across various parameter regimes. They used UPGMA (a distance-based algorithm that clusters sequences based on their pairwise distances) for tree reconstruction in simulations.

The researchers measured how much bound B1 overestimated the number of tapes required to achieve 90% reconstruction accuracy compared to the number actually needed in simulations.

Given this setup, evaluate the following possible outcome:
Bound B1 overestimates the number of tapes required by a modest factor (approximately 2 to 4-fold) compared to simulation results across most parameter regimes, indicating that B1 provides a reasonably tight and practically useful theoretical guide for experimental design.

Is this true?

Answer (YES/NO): YES